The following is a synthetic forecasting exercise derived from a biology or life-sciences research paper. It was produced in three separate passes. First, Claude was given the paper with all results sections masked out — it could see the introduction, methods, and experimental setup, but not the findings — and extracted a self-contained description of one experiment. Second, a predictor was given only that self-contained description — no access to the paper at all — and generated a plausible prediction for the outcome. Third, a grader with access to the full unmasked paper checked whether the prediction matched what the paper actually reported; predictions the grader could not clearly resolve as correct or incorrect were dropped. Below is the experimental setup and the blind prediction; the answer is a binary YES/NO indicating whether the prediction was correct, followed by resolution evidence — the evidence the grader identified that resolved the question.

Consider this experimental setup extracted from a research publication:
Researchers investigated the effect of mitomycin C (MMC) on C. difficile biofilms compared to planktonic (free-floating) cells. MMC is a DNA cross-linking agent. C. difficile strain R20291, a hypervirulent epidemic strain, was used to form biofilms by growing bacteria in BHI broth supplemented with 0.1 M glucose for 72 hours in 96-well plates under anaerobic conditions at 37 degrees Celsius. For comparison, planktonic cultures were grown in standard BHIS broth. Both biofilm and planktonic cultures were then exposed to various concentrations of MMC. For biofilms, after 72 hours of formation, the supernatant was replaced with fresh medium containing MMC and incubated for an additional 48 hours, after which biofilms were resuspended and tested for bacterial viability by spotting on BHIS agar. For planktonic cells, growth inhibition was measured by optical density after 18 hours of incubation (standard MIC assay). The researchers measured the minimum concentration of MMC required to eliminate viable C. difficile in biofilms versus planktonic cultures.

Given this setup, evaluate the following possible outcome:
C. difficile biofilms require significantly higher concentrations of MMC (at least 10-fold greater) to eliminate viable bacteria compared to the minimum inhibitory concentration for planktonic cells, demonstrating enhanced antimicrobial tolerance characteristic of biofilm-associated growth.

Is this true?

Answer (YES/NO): NO